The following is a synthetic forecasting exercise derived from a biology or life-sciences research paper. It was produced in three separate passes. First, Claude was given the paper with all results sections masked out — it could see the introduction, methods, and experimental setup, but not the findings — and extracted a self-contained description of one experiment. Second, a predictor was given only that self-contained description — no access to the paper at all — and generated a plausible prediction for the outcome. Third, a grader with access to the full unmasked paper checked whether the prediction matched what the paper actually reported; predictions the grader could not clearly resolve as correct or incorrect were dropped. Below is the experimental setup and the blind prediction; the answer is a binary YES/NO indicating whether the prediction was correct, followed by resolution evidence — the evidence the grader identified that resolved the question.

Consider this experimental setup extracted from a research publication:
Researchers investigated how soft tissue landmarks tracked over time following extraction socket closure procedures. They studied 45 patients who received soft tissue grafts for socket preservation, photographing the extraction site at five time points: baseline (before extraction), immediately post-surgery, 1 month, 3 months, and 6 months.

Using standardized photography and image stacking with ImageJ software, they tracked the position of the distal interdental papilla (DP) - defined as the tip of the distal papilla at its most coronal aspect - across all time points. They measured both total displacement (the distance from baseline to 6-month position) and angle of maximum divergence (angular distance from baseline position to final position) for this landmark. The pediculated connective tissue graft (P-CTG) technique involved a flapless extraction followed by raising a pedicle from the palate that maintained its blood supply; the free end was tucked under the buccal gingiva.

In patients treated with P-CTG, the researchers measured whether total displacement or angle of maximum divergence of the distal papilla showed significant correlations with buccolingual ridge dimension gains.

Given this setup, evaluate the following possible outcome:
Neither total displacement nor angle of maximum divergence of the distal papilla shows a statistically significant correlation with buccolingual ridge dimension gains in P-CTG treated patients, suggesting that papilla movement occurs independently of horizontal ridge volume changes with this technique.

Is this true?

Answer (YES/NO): YES